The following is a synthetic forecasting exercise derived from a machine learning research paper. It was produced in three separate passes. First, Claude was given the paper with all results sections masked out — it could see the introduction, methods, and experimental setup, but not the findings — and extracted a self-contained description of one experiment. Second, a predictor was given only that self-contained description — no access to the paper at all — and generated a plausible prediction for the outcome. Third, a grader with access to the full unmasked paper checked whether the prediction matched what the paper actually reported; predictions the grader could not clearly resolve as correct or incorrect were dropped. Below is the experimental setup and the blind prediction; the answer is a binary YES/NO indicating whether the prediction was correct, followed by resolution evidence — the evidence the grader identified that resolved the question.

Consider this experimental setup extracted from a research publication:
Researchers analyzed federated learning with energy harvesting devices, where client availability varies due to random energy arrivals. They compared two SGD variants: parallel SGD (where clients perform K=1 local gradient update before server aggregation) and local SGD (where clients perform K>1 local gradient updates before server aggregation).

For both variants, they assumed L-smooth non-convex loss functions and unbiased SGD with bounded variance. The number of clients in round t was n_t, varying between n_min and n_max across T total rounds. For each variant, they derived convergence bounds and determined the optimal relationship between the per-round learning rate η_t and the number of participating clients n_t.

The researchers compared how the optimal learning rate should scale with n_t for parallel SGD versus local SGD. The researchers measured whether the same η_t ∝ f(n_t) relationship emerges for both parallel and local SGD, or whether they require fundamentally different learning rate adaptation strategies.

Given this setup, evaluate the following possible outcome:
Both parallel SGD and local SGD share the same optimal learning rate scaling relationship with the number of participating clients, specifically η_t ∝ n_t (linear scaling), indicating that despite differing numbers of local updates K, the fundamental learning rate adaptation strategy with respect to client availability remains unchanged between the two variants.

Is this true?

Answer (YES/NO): NO